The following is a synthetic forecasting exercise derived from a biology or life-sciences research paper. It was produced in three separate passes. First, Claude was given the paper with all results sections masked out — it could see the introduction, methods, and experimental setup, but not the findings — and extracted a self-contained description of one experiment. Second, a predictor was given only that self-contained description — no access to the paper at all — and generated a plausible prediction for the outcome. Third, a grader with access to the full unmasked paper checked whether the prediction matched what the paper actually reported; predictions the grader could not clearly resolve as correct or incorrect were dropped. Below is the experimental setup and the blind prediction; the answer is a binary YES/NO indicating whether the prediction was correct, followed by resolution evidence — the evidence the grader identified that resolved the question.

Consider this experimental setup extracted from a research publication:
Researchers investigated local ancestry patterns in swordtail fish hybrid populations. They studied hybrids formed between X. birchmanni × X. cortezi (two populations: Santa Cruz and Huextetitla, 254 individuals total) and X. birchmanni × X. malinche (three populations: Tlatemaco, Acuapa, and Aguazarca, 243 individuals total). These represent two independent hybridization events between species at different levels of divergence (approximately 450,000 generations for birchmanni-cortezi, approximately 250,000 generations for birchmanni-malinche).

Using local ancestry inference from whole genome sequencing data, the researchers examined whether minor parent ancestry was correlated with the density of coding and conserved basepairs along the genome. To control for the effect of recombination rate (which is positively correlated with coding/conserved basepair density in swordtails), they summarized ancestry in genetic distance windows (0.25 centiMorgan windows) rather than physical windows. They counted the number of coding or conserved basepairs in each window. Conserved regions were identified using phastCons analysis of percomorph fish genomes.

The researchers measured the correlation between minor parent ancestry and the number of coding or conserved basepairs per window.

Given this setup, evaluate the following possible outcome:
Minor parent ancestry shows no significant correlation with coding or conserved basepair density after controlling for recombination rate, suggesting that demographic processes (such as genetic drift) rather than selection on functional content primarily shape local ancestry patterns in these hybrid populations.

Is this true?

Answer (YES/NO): NO